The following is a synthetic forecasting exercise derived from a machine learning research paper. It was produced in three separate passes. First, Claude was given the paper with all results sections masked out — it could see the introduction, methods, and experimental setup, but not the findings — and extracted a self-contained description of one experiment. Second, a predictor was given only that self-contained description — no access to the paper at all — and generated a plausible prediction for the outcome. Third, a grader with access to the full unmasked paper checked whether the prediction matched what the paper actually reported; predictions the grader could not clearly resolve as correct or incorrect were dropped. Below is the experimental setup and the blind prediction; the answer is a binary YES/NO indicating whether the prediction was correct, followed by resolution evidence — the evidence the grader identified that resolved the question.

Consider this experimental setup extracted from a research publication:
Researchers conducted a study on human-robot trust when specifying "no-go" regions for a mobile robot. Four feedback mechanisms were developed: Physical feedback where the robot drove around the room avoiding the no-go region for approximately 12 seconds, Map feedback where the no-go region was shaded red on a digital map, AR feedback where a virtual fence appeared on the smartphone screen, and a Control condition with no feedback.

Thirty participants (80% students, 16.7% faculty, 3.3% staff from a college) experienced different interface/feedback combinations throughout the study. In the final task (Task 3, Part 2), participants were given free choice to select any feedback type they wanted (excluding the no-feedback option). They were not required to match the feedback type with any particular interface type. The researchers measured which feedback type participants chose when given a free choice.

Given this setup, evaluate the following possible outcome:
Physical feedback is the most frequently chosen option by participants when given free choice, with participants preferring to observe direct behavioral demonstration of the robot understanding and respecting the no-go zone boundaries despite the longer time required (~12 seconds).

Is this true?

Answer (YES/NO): YES